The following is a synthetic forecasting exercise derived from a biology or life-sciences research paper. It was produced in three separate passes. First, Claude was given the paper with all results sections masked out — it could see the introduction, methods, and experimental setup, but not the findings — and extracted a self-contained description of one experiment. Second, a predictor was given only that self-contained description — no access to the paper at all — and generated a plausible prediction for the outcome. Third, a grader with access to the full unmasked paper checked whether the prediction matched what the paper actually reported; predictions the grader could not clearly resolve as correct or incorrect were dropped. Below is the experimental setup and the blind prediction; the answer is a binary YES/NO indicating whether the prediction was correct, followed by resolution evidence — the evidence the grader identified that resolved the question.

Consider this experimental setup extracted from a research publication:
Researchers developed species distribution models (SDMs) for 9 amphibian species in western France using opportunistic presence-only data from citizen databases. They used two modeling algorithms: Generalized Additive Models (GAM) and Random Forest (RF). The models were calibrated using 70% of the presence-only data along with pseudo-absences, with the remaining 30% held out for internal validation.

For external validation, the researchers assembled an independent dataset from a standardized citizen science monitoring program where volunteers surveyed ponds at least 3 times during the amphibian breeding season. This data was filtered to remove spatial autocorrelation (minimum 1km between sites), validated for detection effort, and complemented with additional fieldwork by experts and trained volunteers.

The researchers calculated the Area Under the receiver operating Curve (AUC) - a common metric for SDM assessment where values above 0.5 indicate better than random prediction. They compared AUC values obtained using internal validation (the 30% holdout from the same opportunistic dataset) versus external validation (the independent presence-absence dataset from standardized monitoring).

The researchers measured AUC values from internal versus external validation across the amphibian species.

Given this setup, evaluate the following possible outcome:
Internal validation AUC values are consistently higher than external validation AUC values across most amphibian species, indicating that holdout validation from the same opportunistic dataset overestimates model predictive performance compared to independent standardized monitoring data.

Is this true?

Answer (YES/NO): YES